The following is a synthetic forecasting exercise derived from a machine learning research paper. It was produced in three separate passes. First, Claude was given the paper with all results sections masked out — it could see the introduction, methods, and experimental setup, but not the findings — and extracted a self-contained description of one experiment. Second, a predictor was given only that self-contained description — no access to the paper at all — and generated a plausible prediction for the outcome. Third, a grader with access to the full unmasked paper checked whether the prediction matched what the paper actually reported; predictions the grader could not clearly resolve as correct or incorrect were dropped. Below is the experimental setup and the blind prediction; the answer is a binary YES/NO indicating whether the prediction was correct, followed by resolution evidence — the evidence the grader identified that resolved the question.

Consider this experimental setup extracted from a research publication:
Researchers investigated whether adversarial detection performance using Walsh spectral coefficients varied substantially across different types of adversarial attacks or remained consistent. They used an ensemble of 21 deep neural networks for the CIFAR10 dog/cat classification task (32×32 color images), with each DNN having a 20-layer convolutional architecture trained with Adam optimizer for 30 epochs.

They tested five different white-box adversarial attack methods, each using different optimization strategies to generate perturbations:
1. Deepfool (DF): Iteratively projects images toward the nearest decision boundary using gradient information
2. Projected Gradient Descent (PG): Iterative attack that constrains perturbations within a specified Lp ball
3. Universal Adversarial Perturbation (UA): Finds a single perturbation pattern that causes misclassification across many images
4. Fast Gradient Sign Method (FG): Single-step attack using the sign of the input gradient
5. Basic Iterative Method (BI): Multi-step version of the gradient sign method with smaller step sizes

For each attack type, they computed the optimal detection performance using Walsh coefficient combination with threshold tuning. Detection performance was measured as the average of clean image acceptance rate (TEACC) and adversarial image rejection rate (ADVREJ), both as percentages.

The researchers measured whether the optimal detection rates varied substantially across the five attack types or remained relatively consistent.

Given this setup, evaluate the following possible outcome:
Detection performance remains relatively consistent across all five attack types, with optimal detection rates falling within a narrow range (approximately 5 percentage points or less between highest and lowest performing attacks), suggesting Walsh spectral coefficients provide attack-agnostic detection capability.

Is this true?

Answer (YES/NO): YES